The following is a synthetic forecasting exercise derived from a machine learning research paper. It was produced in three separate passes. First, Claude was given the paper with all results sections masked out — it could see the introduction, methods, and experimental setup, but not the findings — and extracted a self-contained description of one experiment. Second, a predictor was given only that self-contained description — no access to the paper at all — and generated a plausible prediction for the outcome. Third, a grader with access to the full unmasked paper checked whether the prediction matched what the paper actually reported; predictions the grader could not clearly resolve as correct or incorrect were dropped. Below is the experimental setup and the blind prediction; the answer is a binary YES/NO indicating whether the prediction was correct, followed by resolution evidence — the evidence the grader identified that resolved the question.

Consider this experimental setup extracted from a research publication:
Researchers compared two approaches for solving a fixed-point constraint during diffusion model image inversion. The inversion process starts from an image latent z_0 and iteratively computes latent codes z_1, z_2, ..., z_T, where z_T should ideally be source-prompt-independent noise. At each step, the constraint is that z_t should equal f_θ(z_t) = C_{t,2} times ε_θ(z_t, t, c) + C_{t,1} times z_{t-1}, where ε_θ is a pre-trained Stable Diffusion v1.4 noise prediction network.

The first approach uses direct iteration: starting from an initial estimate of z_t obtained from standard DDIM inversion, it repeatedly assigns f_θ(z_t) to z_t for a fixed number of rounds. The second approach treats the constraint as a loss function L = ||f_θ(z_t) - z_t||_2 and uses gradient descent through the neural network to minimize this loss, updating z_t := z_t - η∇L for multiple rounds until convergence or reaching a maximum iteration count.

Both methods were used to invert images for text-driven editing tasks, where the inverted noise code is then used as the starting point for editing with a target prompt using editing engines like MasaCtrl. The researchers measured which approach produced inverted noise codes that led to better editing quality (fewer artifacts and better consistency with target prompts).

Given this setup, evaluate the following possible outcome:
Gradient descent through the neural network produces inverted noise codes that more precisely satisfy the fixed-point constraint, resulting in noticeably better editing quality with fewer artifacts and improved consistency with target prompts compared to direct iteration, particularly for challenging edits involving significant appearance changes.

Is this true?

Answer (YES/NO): YES